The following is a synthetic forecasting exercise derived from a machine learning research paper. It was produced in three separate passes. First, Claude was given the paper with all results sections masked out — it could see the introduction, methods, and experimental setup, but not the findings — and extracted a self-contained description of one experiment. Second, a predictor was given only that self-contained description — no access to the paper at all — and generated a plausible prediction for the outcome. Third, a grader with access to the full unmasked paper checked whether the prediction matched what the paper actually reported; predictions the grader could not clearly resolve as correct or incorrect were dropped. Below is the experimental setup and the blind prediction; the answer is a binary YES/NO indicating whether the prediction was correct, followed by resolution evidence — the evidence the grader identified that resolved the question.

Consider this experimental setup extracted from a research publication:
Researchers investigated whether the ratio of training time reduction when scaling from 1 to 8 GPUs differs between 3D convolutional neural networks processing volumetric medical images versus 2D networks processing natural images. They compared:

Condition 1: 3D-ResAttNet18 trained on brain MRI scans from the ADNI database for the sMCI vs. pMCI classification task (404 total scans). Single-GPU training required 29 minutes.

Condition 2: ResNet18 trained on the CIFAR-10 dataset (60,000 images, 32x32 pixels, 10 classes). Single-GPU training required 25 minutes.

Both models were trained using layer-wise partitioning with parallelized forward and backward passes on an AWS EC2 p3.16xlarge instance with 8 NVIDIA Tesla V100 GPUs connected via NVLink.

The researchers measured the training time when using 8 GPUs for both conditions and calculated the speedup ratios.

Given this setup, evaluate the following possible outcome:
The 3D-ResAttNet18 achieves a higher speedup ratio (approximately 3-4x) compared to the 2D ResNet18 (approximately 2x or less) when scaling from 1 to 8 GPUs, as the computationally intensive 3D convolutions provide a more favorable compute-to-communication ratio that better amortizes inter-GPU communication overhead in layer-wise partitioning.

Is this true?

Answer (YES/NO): NO